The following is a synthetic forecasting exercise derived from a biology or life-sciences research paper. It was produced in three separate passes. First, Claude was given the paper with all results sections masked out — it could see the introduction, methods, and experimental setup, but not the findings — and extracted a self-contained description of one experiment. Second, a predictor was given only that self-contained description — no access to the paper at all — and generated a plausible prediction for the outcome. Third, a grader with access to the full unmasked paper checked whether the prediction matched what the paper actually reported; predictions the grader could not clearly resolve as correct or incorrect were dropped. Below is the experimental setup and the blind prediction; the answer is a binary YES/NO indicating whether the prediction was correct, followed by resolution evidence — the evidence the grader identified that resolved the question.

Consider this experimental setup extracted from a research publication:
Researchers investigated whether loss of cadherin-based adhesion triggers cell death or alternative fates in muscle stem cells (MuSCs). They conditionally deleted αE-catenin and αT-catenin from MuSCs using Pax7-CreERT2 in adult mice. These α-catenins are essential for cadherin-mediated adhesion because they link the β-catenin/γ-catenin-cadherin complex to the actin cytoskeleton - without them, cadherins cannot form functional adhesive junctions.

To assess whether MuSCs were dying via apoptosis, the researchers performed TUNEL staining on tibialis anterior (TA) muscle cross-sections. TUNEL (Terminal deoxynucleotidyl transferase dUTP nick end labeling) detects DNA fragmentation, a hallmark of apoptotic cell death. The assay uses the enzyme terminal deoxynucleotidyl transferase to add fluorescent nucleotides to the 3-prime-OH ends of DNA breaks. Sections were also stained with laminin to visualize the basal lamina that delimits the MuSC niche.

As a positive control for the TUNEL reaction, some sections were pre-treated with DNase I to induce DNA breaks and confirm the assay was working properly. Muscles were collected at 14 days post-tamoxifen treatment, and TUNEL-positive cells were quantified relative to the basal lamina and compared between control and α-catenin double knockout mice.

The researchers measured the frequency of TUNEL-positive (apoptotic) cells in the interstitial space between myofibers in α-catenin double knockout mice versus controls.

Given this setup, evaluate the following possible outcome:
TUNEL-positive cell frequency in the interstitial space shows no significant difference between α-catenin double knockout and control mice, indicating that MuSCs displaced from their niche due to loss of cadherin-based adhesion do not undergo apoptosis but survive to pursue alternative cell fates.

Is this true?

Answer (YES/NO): YES